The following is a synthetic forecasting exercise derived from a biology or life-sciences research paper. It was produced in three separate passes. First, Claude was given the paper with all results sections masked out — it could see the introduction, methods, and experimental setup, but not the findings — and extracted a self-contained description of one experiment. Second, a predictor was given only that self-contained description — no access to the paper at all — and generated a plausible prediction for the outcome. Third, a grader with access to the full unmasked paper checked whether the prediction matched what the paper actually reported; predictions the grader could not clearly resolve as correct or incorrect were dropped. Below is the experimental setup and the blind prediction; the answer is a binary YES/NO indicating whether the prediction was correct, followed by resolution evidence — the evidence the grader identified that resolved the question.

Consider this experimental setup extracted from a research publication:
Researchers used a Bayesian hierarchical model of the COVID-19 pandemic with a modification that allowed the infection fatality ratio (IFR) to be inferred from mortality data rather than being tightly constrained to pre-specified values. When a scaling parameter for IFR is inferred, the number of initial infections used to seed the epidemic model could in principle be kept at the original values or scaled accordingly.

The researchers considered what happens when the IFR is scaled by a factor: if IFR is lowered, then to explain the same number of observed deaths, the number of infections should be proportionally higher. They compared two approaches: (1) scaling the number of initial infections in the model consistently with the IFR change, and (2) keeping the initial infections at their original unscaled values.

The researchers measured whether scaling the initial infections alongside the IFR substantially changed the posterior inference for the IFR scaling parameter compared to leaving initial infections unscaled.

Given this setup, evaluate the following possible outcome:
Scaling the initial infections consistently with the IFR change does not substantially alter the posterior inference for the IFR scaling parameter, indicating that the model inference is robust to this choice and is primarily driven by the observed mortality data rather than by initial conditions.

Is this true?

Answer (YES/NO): YES